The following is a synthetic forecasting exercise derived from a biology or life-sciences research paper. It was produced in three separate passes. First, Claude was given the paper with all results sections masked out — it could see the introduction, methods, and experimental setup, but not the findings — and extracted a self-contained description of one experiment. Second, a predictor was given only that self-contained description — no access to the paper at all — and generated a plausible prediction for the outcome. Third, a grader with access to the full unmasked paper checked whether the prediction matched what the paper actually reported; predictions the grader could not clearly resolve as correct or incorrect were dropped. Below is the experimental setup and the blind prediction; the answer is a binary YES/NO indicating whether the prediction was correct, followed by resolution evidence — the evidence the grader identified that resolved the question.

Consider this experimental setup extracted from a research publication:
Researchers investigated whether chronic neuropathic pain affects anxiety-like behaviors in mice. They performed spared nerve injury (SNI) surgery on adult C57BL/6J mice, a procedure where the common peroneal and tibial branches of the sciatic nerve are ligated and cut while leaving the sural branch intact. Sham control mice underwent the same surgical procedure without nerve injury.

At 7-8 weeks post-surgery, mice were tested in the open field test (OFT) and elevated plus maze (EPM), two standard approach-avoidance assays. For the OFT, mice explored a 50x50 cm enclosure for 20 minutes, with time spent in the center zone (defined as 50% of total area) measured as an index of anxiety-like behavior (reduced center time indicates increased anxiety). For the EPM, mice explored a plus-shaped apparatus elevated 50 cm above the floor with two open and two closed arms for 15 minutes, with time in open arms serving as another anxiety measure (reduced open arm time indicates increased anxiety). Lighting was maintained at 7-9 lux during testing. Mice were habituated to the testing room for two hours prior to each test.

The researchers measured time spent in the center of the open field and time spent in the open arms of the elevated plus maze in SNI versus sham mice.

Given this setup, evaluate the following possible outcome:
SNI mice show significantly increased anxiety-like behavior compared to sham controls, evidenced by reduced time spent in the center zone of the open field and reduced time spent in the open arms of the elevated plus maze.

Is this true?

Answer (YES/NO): NO